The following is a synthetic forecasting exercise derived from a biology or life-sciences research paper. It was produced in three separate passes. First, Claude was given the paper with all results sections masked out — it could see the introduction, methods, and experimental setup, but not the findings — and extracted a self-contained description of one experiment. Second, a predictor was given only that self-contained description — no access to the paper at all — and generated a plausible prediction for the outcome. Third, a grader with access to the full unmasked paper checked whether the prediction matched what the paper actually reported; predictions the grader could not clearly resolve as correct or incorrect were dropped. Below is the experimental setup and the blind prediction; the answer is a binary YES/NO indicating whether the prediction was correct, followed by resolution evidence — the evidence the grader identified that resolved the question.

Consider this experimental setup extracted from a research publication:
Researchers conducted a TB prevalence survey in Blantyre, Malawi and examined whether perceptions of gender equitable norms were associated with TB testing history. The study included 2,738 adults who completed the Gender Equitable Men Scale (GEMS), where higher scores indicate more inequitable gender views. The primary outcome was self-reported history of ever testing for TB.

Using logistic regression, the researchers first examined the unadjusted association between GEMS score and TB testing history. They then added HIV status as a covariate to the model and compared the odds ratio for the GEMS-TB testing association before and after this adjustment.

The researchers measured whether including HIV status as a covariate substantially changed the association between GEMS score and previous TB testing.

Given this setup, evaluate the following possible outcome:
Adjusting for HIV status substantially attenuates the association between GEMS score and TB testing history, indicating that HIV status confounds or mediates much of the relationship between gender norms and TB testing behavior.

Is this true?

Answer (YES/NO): NO